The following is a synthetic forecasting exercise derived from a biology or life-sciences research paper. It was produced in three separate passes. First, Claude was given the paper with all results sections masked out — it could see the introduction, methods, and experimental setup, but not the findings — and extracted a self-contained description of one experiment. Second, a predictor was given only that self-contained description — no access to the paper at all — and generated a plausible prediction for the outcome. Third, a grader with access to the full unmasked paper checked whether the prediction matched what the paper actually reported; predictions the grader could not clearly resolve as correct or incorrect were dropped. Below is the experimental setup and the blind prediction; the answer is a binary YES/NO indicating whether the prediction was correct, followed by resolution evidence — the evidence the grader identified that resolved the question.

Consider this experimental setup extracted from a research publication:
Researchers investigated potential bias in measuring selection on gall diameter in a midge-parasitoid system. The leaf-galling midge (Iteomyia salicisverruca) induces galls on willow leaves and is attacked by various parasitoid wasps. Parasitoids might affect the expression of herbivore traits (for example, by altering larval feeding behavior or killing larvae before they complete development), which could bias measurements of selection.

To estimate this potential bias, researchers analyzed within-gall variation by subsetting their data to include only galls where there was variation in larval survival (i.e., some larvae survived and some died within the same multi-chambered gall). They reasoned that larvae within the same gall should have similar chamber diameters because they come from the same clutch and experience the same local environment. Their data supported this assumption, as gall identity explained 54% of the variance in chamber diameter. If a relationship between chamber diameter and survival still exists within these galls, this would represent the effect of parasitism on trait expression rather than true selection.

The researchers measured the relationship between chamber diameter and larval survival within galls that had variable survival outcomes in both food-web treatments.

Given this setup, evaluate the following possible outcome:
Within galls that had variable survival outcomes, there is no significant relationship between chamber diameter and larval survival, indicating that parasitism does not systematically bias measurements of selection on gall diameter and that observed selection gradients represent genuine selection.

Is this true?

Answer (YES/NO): NO